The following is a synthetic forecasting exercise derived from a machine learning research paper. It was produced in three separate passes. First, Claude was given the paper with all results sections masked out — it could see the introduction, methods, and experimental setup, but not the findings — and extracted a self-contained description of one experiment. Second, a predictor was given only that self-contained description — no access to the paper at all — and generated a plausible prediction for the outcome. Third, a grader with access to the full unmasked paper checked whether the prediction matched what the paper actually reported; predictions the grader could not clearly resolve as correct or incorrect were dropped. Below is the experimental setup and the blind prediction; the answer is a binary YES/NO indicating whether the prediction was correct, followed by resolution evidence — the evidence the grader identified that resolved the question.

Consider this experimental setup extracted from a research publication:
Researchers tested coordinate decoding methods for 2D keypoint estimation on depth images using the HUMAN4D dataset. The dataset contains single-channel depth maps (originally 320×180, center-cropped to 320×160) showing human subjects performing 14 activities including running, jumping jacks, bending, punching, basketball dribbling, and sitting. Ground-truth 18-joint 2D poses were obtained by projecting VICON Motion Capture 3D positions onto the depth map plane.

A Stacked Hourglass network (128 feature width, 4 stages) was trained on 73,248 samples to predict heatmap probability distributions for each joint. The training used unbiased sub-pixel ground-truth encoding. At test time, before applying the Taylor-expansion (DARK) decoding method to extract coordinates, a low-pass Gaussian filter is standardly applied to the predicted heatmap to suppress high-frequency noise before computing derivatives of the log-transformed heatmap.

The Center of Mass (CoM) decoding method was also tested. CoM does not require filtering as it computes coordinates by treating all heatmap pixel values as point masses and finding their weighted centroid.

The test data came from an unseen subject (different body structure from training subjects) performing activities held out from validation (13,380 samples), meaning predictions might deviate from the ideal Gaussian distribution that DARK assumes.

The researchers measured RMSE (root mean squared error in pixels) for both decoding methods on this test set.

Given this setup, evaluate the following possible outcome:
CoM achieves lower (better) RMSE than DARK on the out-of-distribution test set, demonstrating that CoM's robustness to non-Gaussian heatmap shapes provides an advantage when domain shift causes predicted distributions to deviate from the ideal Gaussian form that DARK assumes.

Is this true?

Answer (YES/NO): YES